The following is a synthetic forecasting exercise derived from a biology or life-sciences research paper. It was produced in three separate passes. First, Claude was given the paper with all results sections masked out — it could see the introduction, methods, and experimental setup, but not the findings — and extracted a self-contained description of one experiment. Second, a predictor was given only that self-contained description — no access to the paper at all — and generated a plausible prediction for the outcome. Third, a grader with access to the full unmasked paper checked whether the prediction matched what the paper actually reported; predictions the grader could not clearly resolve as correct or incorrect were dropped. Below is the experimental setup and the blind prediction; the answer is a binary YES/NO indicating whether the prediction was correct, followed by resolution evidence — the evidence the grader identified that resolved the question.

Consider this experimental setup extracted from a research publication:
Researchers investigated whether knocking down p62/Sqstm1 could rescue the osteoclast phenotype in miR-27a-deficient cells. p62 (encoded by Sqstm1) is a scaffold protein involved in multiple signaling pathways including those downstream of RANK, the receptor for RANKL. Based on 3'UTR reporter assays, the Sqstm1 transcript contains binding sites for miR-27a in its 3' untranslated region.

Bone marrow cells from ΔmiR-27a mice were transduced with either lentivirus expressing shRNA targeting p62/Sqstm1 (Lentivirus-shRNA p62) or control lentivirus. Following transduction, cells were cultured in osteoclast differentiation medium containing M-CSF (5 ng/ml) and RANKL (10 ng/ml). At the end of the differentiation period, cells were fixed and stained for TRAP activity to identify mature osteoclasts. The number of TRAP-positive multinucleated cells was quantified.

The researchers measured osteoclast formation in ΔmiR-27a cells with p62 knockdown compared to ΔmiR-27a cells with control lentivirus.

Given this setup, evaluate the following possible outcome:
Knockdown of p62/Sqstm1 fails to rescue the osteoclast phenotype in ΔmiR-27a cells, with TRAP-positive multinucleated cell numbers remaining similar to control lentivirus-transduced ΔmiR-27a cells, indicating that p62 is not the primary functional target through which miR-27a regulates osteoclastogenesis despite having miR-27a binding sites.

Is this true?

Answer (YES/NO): NO